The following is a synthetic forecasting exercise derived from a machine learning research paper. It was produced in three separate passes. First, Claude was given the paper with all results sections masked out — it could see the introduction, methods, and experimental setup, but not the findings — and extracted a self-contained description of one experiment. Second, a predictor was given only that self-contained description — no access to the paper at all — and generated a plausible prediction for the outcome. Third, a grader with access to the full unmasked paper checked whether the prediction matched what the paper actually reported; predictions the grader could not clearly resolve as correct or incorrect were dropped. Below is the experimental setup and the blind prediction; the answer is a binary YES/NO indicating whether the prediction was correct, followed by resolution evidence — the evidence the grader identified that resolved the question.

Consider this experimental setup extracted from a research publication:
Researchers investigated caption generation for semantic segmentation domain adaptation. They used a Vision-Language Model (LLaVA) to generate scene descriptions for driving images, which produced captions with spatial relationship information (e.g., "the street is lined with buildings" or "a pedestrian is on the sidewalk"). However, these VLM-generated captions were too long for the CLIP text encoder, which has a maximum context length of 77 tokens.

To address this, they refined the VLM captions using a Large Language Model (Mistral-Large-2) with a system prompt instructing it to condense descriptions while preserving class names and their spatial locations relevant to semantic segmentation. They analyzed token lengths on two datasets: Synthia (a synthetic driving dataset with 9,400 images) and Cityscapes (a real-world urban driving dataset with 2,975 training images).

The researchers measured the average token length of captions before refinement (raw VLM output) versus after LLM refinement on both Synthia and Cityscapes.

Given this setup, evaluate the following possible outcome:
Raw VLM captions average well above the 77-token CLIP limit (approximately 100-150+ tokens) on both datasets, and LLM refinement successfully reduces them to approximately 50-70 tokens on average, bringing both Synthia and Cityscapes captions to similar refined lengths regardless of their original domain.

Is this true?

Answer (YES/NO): NO